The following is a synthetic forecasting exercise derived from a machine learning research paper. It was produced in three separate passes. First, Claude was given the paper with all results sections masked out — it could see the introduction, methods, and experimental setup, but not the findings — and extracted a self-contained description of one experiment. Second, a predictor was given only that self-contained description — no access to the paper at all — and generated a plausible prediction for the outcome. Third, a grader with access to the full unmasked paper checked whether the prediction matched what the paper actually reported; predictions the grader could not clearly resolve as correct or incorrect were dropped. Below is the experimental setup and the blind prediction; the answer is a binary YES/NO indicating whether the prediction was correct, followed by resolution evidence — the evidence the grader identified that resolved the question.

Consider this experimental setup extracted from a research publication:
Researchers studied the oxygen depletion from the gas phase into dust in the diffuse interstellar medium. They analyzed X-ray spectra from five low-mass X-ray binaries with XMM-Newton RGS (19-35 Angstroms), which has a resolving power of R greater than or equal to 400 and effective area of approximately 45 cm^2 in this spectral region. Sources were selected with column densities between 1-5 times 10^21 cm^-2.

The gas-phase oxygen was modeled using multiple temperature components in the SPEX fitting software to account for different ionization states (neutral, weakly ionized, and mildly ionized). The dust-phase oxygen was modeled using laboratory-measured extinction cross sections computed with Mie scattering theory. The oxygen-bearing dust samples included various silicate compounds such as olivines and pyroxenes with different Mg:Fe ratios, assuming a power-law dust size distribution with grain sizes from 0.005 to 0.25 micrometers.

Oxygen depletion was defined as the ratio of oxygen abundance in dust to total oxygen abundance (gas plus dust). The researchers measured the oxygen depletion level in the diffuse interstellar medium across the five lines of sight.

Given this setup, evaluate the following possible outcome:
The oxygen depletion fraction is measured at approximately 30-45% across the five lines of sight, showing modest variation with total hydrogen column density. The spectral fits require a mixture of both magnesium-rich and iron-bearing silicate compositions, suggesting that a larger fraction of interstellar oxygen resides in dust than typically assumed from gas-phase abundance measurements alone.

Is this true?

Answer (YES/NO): NO